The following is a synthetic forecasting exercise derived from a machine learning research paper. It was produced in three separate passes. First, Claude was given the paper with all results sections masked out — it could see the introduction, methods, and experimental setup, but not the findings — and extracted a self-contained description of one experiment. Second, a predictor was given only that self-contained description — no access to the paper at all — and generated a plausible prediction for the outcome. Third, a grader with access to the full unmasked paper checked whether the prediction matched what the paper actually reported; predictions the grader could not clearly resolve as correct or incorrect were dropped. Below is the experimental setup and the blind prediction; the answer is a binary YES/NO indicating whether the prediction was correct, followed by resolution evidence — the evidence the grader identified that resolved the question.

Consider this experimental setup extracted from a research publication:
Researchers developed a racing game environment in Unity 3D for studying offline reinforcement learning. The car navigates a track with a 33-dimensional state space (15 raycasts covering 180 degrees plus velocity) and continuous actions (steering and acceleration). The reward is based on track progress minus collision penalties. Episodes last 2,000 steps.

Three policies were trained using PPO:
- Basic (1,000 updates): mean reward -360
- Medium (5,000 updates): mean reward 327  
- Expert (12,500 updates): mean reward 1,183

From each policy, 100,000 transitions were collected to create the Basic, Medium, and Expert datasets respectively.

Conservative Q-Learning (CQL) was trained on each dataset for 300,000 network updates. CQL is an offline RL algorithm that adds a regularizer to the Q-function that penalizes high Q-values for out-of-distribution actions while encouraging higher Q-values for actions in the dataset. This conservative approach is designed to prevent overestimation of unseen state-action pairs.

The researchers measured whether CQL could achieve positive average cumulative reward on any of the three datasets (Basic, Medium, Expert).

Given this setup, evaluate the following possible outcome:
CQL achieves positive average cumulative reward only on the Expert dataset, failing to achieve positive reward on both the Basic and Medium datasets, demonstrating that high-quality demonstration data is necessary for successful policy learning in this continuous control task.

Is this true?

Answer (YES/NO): NO